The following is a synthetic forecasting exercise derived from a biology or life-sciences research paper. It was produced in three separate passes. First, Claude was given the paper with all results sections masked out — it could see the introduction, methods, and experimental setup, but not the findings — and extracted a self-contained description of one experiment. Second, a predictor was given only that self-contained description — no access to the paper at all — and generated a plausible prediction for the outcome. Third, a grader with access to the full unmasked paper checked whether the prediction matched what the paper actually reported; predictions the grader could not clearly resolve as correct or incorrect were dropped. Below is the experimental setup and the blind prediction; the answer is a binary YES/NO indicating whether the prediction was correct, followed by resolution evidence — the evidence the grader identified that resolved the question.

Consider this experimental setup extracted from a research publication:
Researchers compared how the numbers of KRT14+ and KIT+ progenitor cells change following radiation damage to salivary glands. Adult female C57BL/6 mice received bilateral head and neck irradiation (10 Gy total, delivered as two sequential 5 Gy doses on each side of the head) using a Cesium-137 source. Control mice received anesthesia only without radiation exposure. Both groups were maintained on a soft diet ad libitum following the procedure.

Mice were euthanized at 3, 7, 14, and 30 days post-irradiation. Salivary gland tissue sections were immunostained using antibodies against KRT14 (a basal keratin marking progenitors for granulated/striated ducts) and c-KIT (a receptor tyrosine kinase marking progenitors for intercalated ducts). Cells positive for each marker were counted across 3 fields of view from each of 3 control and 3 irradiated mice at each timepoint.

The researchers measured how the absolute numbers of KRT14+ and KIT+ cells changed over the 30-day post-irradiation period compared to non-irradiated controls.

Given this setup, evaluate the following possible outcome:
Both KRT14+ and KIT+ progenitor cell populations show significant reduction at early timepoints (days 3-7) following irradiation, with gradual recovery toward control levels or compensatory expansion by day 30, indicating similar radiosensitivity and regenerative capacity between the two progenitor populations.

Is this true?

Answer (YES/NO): NO